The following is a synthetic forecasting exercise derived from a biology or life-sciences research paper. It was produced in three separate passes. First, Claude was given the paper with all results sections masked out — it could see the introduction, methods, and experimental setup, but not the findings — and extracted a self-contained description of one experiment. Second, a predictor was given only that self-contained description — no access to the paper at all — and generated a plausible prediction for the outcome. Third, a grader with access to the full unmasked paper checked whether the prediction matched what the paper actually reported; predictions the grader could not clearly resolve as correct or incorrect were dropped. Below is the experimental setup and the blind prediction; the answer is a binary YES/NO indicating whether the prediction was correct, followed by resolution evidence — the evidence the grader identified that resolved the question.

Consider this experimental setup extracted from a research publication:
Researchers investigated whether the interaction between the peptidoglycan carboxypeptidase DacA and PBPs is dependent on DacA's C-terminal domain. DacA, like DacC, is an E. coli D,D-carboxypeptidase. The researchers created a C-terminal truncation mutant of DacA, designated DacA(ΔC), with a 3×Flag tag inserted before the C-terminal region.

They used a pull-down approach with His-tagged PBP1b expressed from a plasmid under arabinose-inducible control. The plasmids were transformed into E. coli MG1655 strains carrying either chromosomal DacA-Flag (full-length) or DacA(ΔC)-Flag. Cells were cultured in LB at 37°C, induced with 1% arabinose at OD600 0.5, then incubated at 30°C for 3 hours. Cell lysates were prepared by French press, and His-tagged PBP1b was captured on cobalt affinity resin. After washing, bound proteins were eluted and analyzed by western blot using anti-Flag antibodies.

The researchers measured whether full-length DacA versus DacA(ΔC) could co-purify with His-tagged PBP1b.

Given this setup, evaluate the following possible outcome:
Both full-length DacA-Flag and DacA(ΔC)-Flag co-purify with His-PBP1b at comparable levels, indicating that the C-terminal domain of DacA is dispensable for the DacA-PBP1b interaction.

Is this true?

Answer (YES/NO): NO